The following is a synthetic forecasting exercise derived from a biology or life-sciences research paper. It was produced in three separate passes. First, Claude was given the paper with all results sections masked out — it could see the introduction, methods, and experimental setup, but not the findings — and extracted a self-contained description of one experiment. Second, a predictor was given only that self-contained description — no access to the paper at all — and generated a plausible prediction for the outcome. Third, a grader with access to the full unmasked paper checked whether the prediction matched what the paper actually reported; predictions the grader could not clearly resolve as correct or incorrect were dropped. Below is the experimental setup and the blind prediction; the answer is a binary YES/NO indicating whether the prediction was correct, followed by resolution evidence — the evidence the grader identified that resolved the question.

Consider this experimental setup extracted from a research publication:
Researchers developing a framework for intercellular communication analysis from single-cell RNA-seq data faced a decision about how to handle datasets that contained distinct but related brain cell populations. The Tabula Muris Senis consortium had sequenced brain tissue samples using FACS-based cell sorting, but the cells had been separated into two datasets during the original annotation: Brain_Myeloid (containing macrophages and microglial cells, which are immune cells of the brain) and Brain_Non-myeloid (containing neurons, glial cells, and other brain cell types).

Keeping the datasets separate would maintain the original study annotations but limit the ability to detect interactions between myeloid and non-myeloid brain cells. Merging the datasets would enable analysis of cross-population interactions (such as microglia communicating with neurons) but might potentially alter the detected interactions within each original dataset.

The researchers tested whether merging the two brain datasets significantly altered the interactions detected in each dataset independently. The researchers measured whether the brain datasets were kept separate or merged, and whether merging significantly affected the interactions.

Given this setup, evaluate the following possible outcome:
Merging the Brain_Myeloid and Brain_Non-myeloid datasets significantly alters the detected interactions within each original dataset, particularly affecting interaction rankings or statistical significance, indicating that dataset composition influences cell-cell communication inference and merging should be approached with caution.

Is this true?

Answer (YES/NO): NO